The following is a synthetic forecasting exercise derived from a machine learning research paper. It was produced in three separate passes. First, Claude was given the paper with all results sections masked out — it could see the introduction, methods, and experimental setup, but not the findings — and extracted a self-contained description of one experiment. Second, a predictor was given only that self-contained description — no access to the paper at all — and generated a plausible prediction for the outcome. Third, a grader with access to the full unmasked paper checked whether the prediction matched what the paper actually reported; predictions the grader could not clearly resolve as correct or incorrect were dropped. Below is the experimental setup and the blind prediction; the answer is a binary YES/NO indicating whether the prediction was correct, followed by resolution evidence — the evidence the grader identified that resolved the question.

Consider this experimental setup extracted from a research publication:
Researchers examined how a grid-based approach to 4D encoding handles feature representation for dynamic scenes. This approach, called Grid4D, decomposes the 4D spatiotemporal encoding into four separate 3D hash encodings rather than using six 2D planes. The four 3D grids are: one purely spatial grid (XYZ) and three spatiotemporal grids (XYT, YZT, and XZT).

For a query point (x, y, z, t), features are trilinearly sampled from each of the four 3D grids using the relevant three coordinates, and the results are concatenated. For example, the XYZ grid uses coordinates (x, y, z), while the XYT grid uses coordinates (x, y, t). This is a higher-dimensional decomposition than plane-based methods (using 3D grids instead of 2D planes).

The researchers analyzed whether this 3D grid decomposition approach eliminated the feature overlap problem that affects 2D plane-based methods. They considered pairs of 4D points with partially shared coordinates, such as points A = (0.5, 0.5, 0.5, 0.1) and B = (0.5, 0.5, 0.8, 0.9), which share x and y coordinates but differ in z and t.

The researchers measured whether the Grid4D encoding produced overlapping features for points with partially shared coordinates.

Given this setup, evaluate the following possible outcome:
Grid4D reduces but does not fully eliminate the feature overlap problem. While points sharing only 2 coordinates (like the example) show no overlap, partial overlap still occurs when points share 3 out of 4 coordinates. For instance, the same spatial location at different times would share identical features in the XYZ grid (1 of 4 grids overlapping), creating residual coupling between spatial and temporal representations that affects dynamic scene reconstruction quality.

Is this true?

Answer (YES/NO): NO